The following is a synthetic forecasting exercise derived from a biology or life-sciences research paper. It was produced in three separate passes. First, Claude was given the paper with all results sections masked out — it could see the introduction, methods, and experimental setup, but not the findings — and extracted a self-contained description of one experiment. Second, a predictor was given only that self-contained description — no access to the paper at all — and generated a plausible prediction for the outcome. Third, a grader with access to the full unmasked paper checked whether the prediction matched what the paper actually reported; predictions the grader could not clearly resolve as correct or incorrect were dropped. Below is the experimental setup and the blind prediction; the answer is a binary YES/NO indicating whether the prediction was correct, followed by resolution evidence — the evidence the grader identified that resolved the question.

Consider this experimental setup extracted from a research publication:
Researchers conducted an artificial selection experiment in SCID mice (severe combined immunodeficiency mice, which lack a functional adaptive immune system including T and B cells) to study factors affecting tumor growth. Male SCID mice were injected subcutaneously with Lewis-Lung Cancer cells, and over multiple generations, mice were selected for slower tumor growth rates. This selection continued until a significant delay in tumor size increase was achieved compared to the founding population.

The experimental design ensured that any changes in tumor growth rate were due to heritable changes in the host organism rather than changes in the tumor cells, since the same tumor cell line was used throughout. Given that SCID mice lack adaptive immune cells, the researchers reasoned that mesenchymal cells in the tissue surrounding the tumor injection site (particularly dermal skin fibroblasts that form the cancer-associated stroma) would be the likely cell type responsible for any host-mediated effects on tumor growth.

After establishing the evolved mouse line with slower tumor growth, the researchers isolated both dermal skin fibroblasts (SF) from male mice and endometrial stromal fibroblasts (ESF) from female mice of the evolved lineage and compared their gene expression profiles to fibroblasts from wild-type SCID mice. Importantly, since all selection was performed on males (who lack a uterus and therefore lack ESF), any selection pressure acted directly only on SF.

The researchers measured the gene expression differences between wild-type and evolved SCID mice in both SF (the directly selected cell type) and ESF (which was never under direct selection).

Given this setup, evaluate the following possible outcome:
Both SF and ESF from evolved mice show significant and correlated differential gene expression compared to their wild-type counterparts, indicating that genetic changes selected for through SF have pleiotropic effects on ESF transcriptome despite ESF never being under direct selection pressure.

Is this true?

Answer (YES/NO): YES